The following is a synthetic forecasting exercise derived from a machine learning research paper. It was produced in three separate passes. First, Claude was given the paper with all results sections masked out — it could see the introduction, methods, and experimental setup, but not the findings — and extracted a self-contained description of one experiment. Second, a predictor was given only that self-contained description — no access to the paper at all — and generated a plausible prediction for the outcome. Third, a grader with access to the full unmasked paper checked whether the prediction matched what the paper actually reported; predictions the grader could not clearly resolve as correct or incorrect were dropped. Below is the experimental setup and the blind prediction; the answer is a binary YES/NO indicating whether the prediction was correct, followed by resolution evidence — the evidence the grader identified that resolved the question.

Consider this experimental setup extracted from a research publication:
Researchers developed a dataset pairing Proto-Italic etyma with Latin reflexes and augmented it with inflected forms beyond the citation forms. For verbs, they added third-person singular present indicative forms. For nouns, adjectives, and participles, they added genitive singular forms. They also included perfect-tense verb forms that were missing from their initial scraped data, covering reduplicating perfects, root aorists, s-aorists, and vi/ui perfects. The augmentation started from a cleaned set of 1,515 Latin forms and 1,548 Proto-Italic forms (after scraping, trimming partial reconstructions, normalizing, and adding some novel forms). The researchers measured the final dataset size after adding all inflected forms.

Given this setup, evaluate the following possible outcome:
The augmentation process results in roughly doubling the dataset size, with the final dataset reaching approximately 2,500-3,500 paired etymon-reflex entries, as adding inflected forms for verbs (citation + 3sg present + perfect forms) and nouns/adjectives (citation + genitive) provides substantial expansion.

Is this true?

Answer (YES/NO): YES